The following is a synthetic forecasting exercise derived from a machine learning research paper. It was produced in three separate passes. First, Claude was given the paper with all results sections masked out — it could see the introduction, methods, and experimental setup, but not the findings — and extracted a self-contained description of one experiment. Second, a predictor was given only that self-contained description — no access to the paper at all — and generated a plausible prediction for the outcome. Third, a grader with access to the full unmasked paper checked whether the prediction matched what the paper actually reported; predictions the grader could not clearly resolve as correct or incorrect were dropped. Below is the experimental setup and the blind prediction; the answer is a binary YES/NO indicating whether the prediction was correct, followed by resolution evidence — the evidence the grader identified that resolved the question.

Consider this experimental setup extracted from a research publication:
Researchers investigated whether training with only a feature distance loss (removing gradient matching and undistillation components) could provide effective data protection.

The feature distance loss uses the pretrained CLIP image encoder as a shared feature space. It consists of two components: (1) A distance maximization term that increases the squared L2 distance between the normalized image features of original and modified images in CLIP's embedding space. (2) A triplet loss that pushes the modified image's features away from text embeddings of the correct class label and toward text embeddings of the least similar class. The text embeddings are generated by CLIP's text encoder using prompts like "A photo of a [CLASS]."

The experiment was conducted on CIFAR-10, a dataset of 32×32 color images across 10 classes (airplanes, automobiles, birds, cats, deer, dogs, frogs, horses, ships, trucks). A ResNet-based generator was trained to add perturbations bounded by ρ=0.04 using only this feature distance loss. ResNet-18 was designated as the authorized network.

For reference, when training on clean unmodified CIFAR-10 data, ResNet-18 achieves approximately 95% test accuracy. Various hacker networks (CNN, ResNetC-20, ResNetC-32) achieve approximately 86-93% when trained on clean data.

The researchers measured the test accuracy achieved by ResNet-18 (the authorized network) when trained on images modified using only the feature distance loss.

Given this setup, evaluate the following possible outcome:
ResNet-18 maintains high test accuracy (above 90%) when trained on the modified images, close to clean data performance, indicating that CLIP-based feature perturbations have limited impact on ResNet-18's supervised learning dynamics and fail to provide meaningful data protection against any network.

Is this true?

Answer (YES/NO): NO